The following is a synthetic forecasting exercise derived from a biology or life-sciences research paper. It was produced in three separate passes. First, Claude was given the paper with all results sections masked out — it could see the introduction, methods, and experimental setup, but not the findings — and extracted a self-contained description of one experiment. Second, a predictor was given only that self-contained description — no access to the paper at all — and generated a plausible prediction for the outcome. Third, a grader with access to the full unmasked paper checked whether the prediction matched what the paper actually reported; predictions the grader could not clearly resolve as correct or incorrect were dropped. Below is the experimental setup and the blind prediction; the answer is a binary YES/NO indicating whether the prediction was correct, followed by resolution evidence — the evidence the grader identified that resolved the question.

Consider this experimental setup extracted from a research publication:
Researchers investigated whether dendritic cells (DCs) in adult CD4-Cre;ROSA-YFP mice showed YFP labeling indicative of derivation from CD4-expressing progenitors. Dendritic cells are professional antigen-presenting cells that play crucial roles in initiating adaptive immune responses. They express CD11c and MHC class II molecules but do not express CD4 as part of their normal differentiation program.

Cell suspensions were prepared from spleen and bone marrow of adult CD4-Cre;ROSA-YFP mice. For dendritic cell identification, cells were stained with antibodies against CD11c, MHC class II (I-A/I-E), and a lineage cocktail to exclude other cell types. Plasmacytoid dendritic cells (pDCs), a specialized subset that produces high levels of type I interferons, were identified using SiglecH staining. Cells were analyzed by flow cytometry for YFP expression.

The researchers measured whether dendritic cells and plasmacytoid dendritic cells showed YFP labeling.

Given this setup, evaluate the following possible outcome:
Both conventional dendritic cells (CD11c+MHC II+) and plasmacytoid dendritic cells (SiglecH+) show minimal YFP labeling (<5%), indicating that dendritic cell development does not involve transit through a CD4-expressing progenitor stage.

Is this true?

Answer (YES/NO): NO